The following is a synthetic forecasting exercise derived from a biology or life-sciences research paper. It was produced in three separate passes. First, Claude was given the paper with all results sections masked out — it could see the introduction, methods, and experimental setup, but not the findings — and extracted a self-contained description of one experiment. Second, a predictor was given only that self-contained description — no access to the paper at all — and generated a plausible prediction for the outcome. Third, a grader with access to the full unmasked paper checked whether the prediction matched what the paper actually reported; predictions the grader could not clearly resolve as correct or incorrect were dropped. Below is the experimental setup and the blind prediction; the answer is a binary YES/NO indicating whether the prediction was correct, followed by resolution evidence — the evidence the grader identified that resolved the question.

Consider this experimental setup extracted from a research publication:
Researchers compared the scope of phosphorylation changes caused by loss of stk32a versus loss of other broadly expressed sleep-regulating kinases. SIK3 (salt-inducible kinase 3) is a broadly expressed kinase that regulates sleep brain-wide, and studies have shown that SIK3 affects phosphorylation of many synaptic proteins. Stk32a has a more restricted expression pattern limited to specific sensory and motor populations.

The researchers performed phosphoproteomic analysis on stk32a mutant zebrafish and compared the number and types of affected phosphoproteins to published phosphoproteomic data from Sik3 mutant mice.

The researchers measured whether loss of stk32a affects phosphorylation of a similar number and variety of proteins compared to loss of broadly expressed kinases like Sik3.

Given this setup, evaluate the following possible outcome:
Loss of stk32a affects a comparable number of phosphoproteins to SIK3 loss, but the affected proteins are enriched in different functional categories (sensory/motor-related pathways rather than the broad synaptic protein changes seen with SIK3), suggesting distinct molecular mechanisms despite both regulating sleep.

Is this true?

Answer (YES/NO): NO